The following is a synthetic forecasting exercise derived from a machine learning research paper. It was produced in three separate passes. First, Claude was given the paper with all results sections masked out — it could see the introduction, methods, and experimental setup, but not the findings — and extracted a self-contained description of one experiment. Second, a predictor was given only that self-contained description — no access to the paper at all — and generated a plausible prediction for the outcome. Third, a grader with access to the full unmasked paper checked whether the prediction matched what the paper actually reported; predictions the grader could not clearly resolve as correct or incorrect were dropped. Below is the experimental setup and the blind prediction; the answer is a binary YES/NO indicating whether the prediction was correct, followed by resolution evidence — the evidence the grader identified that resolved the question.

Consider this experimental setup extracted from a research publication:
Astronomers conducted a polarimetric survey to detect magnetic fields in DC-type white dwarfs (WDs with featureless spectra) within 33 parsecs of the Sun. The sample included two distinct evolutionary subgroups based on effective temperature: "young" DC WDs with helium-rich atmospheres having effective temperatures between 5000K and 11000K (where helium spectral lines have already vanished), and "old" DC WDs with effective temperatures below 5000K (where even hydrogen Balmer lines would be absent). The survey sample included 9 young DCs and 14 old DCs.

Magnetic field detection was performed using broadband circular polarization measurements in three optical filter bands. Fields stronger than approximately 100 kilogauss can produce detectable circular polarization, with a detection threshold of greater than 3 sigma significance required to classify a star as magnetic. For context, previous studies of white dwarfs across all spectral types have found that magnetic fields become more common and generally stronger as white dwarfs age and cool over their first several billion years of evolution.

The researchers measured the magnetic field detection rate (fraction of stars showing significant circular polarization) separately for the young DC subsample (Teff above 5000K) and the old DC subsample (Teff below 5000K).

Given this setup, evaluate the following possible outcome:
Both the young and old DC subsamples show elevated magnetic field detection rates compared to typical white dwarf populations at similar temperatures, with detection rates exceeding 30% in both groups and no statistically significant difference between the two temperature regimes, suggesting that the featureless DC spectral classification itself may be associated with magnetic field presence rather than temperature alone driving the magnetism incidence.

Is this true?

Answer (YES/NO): NO